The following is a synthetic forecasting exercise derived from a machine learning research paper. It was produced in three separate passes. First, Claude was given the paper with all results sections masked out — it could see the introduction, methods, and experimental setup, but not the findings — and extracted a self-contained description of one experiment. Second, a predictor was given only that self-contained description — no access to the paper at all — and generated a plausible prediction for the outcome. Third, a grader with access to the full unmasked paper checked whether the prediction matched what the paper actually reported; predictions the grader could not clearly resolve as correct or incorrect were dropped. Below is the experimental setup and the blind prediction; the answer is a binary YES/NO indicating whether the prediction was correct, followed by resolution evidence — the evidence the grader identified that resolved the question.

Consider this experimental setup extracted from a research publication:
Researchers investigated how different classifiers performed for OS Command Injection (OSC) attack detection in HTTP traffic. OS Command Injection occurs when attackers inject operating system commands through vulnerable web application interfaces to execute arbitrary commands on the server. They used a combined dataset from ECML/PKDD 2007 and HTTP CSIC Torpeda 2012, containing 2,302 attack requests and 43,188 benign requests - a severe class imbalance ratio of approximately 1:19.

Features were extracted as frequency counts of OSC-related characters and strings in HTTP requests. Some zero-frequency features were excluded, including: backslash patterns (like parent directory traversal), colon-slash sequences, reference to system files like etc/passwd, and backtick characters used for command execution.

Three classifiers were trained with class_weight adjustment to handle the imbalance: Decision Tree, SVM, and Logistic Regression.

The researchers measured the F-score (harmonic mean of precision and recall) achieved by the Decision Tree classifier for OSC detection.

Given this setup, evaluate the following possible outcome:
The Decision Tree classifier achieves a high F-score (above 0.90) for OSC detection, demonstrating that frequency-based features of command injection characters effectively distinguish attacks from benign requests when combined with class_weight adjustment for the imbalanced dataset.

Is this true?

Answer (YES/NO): YES